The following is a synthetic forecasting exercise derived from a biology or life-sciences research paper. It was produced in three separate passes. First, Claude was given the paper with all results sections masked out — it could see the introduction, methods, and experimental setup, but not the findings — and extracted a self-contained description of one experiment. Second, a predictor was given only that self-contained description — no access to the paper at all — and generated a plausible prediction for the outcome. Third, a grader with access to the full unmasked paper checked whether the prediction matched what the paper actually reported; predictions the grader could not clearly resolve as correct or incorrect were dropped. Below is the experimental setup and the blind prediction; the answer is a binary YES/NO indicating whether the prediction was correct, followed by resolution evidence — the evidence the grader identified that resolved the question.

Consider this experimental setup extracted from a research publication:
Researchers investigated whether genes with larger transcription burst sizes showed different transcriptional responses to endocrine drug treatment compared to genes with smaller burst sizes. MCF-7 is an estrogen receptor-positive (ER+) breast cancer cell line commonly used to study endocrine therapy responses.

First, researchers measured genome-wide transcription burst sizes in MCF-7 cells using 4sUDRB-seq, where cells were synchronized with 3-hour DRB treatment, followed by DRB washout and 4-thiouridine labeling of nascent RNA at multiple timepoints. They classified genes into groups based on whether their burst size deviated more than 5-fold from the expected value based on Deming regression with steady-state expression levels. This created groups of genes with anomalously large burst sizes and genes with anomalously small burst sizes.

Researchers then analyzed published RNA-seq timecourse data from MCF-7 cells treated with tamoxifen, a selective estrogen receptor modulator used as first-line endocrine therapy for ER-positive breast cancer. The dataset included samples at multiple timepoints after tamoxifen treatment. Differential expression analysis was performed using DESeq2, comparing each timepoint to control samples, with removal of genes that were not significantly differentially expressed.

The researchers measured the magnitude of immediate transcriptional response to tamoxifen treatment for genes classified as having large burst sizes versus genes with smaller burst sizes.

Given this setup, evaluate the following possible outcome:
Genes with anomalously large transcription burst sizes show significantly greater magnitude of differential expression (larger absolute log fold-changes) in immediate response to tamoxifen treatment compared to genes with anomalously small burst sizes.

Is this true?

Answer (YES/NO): YES